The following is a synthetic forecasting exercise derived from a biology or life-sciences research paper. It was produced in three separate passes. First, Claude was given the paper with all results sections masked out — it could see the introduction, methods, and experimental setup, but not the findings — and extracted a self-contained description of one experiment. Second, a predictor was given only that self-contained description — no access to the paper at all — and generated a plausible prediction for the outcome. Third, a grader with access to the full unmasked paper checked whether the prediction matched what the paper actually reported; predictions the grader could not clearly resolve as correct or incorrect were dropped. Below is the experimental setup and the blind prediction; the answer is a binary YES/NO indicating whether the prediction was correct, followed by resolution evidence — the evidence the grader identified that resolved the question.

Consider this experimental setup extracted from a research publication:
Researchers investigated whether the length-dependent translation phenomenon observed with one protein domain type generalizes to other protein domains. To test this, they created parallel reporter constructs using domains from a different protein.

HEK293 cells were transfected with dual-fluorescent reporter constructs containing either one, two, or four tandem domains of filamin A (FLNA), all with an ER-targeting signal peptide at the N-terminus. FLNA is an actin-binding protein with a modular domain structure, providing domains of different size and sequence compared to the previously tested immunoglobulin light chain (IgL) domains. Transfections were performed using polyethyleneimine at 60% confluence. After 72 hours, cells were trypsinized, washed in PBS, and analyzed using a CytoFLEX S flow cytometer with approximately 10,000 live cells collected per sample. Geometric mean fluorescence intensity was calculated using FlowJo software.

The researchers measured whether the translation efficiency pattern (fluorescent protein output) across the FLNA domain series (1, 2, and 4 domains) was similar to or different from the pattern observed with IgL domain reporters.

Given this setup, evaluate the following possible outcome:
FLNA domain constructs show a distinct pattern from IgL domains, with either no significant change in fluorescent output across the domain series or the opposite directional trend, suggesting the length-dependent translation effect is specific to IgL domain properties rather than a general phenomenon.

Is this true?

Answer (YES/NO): NO